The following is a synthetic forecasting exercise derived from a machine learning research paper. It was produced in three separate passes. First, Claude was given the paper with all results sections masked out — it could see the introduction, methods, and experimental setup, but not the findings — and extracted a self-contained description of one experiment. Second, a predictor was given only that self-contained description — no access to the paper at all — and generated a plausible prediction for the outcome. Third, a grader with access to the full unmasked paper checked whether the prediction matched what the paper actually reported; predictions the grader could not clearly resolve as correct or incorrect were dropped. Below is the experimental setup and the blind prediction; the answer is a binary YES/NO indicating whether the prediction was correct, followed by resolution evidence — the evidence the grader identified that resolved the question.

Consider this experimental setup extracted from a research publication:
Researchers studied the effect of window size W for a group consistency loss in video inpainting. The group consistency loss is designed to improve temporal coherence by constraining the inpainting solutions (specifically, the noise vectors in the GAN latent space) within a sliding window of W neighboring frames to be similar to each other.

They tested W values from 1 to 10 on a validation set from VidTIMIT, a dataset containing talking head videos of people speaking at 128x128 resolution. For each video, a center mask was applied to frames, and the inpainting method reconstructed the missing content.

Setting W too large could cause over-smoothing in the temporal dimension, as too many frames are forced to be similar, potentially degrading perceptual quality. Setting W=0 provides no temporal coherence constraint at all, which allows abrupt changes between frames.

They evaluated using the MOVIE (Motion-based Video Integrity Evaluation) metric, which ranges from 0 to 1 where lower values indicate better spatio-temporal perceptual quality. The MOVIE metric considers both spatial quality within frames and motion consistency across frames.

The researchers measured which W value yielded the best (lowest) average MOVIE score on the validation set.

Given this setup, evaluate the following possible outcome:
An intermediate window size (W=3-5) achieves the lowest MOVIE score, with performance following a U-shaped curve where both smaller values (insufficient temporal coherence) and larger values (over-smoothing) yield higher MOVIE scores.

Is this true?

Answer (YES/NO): YES